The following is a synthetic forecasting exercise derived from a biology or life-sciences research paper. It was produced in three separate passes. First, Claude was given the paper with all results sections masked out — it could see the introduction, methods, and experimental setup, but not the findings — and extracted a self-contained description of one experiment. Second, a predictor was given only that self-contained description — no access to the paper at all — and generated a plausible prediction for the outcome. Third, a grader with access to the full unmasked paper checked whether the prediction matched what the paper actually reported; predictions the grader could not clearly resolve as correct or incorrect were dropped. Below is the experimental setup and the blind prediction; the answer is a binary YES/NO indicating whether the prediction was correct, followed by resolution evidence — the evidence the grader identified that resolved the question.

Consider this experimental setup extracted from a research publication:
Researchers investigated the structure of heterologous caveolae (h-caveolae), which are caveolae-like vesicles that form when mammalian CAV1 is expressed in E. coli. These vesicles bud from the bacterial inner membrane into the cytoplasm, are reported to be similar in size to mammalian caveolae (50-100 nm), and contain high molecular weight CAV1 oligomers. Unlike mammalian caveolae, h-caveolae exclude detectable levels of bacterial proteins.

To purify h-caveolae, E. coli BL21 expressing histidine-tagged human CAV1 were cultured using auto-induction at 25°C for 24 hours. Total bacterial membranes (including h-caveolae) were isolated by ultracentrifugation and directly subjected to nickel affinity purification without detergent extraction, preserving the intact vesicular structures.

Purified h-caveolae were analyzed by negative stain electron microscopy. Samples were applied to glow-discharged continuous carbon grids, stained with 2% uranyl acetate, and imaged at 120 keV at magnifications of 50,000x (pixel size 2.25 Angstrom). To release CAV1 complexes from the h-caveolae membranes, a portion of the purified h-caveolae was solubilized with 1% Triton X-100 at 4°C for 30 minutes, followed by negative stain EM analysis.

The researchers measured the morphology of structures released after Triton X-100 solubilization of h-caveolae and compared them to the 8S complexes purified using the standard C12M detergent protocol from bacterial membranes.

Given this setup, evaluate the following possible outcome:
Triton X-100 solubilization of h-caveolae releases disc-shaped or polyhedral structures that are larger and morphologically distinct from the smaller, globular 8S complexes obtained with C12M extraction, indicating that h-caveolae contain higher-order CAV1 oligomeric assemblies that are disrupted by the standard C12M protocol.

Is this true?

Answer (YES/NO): NO